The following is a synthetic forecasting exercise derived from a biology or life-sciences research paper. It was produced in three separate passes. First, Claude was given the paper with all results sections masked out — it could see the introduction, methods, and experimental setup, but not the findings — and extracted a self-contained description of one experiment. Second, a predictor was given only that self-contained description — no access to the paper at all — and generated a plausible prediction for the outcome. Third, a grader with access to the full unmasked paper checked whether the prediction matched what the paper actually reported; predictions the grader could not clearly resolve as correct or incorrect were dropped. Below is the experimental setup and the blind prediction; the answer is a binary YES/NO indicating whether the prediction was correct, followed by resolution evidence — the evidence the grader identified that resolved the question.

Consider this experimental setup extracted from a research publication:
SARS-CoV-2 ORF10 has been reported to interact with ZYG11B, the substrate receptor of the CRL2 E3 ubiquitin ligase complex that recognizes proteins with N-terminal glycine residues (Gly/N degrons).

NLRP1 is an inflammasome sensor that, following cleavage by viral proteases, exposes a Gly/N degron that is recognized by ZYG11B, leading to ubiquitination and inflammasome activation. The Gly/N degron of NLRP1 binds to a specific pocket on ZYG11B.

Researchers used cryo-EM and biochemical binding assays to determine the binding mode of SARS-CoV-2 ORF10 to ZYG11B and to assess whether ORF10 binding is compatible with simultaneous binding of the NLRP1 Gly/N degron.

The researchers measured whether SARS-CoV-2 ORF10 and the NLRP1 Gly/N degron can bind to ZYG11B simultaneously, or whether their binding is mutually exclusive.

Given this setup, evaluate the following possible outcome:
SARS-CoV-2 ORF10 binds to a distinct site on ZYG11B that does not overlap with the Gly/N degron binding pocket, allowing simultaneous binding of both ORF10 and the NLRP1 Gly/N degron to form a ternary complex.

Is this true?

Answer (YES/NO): NO